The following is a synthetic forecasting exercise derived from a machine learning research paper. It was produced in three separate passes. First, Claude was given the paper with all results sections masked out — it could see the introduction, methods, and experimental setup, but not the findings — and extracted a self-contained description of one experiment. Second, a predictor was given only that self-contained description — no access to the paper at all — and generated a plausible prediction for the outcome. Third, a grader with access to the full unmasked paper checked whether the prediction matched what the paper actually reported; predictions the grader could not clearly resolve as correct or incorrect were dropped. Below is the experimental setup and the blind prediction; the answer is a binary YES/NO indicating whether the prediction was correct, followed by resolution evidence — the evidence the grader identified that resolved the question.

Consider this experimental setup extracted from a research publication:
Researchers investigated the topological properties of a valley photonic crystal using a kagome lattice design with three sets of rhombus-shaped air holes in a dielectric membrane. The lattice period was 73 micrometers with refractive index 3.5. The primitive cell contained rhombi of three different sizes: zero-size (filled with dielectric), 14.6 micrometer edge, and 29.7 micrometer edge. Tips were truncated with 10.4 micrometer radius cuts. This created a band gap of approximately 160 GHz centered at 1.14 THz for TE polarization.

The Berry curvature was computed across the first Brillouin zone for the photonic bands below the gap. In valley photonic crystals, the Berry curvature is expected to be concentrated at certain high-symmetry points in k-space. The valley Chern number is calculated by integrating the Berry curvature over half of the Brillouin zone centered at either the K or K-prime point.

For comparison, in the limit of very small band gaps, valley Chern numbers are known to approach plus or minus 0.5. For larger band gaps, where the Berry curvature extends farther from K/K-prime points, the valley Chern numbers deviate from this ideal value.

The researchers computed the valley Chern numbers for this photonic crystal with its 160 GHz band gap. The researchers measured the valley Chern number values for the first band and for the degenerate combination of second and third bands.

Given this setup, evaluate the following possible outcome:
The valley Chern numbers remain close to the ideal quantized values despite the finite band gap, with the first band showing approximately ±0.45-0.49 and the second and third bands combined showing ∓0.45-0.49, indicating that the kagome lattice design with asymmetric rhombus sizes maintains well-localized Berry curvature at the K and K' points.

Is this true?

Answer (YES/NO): NO